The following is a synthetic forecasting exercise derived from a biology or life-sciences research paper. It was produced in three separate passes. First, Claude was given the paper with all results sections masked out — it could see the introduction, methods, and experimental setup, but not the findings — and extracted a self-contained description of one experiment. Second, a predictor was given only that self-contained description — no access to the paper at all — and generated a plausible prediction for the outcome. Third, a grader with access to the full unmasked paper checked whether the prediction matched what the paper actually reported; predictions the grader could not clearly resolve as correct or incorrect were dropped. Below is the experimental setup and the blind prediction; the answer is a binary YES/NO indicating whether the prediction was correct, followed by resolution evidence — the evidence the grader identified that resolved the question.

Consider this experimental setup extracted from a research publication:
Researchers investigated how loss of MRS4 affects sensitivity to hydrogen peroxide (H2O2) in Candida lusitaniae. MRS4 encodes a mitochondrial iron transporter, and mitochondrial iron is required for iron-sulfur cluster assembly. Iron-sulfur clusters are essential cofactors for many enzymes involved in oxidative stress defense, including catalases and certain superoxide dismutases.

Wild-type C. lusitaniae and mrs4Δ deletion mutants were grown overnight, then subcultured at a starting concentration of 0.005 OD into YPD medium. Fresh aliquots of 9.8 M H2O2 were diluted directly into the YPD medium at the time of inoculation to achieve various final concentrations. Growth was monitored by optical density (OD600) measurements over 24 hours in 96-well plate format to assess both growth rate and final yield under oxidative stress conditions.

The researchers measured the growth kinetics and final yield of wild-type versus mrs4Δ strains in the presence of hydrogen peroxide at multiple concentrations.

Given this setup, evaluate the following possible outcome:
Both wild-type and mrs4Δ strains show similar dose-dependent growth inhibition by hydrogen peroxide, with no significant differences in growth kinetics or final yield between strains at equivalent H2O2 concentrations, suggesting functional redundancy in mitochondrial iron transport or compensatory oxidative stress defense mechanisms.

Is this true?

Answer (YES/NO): NO